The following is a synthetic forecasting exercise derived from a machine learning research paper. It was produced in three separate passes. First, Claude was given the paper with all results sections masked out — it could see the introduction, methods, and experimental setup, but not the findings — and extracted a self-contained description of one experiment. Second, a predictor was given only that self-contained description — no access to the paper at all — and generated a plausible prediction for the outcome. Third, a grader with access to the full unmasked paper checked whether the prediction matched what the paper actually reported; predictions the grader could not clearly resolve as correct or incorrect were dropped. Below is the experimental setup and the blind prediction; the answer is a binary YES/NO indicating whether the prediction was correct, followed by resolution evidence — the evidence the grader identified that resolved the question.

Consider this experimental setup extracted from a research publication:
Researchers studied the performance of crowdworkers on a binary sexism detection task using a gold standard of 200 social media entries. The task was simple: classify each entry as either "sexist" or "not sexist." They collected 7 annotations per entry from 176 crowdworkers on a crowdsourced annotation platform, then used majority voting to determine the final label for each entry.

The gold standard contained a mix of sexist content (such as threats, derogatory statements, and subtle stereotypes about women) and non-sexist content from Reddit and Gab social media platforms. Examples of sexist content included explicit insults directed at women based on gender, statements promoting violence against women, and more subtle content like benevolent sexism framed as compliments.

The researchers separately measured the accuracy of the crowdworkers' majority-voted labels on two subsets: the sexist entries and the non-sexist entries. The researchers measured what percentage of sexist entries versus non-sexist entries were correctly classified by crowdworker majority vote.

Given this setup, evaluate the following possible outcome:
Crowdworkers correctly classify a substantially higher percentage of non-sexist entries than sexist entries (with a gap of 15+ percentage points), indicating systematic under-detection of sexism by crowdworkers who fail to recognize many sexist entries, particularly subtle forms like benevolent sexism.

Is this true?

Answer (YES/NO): NO